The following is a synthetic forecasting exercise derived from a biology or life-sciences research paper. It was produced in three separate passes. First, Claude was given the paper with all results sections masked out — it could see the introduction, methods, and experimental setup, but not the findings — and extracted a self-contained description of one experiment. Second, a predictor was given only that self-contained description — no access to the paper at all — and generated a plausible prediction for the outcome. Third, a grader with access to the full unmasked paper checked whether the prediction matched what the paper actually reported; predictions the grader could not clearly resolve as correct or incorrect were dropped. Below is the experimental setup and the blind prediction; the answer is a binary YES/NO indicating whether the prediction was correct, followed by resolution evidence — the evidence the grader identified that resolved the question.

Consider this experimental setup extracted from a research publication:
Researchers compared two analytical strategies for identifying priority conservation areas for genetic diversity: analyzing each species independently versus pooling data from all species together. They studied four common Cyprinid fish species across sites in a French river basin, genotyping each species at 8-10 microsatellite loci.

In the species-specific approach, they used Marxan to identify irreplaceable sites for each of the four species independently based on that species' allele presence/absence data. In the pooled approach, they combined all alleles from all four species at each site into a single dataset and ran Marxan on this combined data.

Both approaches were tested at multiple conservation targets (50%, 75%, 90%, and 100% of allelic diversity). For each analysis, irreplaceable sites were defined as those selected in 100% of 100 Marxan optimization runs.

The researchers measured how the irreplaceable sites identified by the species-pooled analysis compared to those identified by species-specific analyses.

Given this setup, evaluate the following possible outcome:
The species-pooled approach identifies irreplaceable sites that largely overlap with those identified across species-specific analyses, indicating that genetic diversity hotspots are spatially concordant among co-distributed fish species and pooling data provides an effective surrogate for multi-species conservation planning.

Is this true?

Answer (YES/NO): NO